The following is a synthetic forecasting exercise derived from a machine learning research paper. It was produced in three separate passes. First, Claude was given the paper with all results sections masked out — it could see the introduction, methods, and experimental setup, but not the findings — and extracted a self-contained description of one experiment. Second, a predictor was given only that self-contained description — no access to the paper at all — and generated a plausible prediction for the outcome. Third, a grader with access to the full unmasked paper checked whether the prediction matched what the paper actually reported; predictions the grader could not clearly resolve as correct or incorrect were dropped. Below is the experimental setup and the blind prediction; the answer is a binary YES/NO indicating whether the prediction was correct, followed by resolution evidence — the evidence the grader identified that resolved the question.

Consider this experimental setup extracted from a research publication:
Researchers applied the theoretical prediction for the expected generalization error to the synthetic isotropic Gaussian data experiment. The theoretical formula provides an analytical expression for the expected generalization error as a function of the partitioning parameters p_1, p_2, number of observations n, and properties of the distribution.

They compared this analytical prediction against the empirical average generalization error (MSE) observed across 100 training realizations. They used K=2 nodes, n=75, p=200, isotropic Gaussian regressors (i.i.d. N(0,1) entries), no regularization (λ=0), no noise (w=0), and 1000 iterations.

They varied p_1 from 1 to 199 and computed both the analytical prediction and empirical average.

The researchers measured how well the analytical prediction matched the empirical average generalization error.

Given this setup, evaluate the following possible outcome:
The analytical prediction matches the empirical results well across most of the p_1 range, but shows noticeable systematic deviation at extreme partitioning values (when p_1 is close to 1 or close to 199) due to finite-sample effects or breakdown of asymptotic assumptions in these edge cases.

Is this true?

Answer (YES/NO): NO